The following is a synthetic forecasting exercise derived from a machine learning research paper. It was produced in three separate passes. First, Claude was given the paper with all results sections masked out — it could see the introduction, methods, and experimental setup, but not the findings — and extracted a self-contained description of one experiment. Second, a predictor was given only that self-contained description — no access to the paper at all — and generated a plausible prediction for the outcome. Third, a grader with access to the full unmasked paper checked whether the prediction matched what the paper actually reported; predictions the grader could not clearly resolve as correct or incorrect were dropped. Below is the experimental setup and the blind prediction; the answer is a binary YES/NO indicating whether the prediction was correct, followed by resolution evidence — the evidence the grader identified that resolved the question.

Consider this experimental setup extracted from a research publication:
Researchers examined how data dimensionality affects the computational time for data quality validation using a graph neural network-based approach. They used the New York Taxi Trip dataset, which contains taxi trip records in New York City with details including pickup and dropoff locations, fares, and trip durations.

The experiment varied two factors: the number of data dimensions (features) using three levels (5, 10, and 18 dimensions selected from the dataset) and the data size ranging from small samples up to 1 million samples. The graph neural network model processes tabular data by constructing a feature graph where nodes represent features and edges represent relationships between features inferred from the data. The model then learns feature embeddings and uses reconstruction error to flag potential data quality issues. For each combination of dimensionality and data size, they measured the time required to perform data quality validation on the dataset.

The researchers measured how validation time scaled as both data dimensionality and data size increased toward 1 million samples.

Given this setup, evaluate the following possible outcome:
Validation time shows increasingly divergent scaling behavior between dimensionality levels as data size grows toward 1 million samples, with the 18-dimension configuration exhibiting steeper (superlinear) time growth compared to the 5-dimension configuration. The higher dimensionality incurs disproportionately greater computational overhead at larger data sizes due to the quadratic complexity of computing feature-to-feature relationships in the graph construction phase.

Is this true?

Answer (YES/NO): NO